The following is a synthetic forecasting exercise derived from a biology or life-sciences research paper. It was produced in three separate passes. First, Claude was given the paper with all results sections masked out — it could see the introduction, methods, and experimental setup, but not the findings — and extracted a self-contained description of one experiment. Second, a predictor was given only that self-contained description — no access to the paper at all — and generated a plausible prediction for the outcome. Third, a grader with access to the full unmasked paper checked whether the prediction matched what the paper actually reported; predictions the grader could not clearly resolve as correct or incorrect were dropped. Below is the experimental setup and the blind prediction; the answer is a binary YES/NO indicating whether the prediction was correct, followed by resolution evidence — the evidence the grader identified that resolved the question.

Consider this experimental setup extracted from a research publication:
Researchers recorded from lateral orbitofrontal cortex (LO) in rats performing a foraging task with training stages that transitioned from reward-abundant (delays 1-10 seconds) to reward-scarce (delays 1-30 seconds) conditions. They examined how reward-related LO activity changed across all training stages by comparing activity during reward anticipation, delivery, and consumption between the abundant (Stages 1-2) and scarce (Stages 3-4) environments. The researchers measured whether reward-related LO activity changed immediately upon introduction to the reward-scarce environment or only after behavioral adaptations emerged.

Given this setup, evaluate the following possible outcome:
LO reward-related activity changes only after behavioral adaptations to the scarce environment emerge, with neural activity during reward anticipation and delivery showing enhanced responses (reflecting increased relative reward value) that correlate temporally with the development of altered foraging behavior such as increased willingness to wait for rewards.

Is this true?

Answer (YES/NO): NO